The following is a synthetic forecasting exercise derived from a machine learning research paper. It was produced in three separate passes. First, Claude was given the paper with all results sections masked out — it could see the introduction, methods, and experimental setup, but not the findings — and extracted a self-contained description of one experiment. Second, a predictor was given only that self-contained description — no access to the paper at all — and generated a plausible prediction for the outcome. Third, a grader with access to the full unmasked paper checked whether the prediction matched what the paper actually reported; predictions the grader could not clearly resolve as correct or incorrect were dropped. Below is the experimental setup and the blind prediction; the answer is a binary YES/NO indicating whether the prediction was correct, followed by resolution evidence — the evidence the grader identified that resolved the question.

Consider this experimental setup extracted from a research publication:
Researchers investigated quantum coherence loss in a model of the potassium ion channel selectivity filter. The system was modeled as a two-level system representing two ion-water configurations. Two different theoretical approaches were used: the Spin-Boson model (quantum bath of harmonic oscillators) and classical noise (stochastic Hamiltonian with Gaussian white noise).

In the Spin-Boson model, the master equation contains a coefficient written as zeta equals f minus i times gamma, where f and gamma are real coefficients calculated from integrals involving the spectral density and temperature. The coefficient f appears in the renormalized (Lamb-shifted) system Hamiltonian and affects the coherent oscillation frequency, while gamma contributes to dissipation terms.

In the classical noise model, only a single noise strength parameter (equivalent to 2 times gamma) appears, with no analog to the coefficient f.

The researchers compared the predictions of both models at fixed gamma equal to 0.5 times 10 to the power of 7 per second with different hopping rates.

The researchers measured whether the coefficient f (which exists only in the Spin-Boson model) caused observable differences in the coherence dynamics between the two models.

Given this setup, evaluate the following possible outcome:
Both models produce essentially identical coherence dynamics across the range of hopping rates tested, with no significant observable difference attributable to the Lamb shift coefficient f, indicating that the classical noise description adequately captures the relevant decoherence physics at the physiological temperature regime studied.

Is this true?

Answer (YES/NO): NO